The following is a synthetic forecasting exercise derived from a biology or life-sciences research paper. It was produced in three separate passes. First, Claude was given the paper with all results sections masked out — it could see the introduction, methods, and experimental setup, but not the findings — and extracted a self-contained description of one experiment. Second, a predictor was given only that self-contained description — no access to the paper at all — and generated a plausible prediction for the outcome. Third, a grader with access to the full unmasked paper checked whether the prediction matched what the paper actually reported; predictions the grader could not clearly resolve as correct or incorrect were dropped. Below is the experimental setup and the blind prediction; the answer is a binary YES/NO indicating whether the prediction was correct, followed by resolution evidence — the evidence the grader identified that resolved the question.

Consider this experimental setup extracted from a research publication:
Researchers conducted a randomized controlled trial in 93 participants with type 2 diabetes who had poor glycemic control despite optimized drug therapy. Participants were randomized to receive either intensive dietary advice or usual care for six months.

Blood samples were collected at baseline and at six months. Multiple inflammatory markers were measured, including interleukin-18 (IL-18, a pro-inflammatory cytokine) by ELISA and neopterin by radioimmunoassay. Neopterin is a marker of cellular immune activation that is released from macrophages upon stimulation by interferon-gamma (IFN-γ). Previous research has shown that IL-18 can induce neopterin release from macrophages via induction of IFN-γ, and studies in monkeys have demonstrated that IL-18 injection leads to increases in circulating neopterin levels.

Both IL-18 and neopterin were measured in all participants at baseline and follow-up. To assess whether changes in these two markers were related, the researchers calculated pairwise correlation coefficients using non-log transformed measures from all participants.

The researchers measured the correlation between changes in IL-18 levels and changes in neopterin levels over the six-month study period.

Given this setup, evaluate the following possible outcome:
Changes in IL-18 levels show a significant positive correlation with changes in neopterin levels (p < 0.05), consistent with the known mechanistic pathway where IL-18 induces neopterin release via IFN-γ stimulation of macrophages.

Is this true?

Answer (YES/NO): YES